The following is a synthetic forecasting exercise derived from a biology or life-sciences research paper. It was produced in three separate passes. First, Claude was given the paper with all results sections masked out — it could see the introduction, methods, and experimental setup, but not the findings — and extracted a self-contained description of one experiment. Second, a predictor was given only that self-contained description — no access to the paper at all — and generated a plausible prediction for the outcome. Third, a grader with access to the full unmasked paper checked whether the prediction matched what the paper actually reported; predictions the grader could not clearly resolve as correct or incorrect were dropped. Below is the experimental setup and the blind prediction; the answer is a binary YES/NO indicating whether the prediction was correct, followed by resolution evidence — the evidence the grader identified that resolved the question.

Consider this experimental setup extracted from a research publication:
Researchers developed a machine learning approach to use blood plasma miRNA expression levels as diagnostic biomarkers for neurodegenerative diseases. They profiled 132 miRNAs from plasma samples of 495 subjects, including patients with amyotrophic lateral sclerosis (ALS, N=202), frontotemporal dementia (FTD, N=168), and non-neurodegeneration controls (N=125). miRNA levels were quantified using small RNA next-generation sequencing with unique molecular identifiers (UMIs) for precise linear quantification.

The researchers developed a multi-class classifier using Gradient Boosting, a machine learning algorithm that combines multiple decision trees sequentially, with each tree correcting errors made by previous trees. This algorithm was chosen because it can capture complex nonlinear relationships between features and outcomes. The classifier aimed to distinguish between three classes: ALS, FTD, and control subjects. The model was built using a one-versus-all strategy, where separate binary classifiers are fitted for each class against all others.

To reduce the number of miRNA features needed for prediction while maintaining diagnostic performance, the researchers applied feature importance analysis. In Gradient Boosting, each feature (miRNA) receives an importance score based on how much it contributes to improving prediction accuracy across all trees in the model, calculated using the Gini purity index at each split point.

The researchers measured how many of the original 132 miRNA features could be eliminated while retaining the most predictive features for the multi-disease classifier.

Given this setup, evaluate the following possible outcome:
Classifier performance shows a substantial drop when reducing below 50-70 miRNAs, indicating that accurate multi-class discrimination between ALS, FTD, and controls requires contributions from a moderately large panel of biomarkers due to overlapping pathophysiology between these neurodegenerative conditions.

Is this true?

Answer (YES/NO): NO